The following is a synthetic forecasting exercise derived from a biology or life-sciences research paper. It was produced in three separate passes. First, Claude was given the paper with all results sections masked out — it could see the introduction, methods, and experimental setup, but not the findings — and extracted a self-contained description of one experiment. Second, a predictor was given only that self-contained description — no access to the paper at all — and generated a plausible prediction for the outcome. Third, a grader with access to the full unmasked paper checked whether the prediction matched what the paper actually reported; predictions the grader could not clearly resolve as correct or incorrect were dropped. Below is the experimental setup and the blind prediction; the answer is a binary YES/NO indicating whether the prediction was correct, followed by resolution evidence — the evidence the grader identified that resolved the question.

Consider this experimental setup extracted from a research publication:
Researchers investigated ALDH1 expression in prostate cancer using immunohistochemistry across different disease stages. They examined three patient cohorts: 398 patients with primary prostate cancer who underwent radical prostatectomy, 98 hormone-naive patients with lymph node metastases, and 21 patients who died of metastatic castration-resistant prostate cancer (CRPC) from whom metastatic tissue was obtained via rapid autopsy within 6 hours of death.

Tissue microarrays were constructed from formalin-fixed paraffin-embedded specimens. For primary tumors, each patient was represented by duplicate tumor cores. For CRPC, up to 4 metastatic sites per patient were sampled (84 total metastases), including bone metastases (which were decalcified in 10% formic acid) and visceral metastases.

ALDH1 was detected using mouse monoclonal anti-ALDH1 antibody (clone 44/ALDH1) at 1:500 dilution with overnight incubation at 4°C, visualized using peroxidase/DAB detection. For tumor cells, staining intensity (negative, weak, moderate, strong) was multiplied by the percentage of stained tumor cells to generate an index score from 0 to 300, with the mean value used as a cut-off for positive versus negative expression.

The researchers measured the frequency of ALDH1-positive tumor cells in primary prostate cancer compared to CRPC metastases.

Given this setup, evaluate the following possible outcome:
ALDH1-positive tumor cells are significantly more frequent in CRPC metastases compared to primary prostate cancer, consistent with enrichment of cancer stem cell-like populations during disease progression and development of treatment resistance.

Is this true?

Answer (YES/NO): YES